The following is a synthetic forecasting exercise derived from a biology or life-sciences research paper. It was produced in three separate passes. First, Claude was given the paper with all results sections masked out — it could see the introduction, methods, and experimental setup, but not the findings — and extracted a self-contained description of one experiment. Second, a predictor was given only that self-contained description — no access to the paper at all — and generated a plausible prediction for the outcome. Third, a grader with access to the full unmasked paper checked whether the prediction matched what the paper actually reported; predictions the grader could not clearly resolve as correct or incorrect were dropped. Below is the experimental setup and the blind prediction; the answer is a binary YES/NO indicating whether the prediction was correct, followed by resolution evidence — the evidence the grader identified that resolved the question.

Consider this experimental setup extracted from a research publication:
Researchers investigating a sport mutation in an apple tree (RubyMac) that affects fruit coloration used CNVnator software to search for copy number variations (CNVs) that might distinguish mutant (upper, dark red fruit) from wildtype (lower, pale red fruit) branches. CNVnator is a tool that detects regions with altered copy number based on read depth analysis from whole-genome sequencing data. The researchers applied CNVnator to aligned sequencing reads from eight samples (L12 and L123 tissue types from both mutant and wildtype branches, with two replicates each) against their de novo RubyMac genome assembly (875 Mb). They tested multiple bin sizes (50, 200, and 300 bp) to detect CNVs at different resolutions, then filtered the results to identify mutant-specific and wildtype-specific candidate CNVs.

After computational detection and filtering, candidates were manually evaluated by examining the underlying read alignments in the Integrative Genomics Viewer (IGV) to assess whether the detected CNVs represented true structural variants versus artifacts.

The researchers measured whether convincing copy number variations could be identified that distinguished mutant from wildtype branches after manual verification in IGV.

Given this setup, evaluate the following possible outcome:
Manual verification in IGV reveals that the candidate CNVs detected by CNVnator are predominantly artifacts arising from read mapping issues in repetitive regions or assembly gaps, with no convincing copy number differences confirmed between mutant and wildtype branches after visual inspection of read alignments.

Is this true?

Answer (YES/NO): YES